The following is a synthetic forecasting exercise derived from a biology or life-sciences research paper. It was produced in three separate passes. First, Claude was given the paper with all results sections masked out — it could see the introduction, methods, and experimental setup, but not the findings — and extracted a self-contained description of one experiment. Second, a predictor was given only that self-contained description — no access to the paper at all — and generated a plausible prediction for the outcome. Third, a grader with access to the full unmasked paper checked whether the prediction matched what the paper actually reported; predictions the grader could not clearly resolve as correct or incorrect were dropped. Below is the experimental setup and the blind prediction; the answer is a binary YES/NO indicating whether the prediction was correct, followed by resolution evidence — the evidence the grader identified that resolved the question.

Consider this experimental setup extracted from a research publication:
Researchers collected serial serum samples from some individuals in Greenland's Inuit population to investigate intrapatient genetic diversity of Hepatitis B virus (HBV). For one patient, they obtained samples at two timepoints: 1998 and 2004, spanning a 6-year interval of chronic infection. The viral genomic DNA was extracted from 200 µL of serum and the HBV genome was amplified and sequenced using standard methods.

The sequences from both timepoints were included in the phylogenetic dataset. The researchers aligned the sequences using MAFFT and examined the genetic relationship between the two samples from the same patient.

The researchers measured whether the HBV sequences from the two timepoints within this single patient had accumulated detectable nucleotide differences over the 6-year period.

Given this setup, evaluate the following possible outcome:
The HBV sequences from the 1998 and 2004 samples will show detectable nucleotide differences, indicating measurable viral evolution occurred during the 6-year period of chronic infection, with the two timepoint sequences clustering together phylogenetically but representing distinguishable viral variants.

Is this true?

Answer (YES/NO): NO